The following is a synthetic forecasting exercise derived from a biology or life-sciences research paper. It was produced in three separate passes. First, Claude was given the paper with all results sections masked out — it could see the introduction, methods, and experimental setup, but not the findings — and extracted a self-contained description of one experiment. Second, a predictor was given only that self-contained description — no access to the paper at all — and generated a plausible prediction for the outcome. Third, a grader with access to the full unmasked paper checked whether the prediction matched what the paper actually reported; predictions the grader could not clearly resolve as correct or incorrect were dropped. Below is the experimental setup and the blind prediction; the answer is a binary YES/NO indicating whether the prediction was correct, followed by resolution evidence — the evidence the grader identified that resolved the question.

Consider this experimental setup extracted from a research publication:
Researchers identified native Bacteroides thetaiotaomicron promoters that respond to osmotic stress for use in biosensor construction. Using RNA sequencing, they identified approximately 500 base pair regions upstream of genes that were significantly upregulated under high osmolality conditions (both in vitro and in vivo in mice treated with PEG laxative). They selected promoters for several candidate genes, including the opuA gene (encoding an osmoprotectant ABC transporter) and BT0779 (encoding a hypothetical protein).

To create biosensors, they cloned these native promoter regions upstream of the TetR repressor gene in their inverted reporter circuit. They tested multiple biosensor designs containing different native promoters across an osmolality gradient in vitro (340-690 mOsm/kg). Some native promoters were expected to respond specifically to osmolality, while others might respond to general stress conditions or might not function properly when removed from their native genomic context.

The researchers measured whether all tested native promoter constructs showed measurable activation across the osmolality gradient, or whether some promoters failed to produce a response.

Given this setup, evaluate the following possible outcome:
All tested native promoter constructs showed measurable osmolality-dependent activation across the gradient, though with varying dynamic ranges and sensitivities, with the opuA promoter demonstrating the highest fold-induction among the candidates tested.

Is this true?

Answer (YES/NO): NO